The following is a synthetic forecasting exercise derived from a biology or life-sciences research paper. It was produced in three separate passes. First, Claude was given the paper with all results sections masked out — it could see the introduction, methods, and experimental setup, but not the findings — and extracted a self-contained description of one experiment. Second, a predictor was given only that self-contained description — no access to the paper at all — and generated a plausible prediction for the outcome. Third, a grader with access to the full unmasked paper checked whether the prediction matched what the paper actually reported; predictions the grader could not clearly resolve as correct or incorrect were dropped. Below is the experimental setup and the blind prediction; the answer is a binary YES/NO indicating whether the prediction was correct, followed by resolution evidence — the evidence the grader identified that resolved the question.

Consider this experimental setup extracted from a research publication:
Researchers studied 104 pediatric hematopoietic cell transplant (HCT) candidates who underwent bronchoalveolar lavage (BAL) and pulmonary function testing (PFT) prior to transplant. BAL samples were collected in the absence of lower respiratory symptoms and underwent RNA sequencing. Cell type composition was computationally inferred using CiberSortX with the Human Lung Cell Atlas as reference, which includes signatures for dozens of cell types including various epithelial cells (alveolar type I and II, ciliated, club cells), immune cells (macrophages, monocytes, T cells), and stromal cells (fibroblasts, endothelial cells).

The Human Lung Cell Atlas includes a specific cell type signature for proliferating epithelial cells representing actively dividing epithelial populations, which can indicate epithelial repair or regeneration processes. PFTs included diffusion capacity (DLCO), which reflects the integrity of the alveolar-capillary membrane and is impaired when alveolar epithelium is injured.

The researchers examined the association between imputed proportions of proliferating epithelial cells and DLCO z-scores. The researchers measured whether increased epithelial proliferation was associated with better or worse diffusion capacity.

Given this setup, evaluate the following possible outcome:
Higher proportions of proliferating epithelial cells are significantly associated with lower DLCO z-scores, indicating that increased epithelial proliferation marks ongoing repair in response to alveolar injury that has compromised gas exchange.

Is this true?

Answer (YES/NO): YES